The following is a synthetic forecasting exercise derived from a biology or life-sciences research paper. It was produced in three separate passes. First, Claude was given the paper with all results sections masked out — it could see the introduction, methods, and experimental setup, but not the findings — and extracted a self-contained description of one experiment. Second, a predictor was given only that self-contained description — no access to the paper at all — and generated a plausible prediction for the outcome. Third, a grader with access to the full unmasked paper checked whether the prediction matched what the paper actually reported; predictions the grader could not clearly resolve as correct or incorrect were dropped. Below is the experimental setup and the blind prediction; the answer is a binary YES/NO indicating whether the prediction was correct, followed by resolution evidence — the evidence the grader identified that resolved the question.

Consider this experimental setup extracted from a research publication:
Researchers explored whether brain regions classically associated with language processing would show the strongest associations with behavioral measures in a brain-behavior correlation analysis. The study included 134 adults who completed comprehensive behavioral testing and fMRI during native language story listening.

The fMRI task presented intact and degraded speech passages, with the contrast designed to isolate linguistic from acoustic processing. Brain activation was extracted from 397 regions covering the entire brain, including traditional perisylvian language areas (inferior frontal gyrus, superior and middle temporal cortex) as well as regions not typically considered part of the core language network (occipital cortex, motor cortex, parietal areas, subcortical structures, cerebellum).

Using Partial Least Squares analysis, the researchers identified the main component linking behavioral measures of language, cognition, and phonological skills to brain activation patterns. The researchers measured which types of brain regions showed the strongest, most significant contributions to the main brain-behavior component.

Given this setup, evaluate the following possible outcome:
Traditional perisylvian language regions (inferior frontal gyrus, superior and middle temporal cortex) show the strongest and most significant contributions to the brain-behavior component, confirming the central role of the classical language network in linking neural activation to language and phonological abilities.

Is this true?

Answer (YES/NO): NO